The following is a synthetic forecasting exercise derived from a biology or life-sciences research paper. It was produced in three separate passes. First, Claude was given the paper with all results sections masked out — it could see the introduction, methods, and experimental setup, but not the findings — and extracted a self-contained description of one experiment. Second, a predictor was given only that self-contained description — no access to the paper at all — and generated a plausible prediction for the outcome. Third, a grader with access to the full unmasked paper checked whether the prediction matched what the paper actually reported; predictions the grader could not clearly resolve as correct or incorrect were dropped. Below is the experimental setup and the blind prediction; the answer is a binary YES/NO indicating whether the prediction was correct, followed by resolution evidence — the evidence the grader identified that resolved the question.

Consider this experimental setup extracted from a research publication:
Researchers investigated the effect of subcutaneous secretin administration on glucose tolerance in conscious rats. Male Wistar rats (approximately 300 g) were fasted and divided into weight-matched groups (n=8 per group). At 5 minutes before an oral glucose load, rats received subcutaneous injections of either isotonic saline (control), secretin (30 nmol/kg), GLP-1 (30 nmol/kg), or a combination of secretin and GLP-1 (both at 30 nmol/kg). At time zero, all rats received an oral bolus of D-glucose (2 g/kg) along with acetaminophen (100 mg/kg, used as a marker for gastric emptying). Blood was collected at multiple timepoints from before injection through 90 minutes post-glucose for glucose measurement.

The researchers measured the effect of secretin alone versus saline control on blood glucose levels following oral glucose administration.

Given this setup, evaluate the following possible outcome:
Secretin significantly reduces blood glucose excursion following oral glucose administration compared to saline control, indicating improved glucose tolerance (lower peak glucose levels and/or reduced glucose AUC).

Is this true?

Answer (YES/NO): NO